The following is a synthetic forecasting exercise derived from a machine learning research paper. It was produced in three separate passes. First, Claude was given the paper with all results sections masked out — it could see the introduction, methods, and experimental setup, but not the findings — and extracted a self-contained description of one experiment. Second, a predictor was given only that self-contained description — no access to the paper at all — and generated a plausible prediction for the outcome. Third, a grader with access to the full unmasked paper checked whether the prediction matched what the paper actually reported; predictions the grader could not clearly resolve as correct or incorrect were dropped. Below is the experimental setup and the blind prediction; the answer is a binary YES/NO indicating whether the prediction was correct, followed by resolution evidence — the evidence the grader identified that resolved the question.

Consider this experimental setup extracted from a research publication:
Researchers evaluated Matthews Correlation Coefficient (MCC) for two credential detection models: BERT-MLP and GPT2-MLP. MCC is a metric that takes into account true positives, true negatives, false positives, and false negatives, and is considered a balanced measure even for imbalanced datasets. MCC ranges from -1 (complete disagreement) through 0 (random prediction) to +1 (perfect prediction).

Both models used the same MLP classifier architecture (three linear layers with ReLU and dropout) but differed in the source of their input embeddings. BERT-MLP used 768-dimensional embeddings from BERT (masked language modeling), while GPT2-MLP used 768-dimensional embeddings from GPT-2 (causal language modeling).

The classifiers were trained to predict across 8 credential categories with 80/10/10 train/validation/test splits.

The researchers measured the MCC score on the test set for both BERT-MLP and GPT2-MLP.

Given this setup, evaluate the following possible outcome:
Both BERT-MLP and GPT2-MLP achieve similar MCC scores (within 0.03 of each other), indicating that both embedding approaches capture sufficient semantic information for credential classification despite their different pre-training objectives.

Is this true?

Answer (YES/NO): NO